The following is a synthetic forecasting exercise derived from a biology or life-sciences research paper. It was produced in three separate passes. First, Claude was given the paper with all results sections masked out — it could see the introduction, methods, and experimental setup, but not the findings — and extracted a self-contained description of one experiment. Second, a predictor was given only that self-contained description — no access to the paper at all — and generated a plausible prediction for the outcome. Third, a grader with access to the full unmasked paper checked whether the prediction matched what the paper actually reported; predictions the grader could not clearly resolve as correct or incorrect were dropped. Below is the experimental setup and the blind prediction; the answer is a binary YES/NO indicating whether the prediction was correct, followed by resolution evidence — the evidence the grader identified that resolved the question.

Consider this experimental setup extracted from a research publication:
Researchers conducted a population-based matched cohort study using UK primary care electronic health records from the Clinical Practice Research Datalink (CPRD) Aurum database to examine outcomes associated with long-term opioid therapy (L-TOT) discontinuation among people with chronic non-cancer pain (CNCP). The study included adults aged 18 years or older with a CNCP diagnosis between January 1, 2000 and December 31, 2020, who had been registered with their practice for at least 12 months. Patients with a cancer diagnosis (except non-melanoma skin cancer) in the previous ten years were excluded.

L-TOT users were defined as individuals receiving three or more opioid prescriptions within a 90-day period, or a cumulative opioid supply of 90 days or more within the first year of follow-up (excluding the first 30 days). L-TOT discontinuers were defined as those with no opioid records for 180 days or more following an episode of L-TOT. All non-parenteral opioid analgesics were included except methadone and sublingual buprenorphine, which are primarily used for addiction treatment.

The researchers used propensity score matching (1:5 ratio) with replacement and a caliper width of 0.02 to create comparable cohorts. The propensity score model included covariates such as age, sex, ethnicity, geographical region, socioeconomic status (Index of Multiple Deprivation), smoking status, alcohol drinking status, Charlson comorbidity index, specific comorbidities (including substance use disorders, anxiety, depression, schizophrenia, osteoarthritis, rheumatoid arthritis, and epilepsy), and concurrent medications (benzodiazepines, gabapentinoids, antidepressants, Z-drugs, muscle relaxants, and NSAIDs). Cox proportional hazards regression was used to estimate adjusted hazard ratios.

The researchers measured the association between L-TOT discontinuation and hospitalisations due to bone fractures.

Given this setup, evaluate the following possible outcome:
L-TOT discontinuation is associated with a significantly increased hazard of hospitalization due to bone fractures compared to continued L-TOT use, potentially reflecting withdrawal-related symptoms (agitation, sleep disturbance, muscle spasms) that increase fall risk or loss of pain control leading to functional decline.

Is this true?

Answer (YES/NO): NO